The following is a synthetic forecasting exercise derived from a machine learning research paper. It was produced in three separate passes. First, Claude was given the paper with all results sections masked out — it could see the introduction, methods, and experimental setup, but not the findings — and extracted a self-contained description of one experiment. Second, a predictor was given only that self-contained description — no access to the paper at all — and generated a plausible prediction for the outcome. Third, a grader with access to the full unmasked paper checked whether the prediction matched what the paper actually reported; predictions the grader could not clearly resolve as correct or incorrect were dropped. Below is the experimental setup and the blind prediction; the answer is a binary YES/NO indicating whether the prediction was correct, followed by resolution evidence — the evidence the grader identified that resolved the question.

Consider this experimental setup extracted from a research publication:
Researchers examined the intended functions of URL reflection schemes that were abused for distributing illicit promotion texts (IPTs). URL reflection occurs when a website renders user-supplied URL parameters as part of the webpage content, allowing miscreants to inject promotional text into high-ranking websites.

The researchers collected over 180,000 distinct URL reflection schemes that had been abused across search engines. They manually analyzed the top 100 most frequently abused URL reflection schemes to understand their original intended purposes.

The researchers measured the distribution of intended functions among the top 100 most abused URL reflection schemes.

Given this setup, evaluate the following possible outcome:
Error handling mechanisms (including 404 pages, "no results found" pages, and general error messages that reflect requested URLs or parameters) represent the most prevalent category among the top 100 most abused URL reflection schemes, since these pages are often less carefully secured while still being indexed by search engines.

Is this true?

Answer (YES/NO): NO